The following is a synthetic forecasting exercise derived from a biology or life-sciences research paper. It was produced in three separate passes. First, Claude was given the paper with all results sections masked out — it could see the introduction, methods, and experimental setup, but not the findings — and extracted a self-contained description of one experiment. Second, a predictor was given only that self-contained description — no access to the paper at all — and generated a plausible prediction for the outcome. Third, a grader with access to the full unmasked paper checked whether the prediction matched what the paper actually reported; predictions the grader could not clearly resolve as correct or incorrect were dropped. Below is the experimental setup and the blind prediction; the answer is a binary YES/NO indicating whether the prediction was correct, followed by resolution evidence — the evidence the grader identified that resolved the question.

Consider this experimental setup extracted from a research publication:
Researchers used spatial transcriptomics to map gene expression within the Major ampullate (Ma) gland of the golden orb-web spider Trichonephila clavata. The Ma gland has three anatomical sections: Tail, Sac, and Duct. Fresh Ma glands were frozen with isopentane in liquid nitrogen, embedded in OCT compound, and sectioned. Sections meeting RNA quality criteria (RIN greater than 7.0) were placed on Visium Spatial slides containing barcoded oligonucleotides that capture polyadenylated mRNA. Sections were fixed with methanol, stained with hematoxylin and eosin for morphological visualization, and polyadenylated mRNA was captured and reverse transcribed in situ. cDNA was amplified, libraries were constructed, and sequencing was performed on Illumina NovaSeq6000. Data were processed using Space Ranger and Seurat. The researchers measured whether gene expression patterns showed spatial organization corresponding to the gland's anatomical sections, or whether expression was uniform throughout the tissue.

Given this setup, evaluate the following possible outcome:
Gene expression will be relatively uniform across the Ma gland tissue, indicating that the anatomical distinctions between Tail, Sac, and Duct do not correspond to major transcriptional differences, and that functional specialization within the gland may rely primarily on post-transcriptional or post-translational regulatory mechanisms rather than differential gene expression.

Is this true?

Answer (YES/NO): NO